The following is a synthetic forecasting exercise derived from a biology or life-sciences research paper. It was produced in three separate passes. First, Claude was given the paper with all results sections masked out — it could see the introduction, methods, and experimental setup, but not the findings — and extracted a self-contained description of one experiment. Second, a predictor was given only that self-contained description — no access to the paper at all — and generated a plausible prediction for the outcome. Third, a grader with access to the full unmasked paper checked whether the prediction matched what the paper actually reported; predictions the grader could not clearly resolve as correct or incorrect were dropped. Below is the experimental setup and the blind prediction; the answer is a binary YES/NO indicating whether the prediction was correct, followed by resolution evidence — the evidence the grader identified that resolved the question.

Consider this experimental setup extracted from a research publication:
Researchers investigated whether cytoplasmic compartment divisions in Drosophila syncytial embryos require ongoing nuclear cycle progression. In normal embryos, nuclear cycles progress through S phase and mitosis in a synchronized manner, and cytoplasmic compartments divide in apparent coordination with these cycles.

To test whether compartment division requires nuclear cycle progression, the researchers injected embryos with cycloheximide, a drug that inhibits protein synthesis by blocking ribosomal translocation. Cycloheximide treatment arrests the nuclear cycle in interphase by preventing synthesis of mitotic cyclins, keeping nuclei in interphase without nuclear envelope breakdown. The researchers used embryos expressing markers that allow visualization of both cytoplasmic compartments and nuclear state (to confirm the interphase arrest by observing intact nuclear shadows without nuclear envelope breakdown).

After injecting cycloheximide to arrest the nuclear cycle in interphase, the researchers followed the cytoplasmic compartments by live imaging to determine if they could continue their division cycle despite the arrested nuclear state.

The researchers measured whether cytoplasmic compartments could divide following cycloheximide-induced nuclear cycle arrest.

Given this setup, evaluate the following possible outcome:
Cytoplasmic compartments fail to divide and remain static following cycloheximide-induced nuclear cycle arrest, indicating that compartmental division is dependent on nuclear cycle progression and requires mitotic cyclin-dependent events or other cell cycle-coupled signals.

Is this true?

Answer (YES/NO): NO